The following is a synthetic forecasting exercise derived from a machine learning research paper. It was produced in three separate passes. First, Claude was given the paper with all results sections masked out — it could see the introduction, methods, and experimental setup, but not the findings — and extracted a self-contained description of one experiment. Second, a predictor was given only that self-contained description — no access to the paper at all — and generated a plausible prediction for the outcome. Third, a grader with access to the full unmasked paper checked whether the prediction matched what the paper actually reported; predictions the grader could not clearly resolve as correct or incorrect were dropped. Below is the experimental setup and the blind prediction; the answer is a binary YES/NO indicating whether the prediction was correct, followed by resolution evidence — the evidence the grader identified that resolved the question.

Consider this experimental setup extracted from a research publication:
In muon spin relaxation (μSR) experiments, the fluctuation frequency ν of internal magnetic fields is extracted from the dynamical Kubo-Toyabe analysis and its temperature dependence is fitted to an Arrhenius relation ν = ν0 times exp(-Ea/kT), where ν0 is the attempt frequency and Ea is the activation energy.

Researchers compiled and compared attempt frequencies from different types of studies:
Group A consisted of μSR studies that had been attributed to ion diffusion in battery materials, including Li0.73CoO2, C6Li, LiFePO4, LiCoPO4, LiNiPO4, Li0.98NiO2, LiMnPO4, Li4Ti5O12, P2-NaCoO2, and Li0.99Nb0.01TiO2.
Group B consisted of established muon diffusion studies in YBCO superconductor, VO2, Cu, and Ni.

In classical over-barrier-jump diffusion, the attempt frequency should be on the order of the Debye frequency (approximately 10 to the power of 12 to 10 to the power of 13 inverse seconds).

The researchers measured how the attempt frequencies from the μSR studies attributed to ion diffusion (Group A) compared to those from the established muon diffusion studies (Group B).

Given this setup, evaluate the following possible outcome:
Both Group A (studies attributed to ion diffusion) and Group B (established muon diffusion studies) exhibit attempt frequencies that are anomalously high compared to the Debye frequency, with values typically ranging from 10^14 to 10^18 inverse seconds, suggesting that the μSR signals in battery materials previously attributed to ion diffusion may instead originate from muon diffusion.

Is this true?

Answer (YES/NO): NO